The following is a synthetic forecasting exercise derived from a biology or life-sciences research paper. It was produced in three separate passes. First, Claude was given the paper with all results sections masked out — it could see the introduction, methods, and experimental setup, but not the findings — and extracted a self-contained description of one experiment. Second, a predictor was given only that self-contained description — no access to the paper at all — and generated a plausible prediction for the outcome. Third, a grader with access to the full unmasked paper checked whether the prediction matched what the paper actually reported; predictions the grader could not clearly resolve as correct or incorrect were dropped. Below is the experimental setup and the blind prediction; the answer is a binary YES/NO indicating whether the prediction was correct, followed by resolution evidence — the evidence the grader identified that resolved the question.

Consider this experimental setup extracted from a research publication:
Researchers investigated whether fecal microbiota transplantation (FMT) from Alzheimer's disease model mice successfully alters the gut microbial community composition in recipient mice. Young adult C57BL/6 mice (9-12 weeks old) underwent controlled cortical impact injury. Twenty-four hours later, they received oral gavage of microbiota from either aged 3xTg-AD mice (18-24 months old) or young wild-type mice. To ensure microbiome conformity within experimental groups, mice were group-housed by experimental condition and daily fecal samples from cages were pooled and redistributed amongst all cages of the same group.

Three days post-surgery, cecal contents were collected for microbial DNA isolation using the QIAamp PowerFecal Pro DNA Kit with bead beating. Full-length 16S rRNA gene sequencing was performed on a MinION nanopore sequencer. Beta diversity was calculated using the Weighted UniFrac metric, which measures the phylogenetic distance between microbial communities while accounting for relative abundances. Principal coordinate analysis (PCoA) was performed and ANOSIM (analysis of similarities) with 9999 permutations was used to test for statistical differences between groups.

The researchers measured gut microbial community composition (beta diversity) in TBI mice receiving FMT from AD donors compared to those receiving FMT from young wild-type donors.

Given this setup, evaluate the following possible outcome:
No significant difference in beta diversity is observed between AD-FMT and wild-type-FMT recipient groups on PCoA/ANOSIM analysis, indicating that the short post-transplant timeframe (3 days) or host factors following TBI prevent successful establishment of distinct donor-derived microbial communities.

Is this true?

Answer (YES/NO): YES